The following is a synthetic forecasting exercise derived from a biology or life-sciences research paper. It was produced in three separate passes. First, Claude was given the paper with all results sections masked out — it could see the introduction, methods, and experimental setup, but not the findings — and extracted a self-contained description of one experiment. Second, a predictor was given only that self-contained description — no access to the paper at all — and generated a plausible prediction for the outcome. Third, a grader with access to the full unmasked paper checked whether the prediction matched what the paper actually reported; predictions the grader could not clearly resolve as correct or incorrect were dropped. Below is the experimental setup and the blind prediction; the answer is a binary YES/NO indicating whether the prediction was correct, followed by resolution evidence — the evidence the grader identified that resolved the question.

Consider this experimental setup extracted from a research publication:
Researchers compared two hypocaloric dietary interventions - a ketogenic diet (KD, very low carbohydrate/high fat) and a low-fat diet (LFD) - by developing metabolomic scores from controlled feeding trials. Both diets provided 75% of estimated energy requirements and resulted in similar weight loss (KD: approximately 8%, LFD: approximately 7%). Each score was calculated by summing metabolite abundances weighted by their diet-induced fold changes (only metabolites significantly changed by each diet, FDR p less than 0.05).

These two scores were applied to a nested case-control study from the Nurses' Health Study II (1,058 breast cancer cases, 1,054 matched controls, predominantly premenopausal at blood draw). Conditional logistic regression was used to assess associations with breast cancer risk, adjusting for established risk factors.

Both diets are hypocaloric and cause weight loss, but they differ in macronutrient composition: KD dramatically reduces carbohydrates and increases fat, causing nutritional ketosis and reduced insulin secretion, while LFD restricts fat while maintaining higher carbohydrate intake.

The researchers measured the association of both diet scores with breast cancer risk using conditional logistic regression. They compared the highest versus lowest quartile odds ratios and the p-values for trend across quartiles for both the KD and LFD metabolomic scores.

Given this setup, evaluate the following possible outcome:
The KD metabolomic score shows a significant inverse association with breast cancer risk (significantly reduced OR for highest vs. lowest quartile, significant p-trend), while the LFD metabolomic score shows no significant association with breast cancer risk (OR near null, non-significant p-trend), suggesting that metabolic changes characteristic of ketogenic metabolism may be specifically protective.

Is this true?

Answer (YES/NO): NO